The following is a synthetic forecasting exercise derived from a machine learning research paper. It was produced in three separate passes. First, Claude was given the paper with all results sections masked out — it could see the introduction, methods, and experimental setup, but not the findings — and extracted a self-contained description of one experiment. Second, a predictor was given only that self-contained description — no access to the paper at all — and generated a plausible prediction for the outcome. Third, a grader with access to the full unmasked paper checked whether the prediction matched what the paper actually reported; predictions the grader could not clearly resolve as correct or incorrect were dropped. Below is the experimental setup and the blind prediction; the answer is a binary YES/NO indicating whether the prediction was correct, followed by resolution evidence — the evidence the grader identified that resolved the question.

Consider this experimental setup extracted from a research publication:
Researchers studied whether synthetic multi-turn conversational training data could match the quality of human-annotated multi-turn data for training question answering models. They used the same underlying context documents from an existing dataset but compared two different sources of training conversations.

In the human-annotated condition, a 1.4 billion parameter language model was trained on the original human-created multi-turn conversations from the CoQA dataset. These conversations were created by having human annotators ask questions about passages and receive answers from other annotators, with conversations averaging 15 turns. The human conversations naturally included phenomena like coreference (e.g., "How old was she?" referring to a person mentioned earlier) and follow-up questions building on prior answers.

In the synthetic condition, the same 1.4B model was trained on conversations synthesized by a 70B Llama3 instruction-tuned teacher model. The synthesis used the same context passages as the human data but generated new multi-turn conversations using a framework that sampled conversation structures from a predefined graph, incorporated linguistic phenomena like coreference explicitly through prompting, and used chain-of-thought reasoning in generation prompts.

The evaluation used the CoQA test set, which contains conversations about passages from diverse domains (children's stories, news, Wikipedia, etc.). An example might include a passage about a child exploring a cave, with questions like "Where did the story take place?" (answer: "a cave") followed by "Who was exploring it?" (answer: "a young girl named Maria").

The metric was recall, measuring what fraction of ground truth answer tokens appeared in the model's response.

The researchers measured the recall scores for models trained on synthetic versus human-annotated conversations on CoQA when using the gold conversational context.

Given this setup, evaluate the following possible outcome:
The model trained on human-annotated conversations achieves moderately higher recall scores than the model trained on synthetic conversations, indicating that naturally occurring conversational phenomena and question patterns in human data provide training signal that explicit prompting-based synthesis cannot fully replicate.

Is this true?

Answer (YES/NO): NO